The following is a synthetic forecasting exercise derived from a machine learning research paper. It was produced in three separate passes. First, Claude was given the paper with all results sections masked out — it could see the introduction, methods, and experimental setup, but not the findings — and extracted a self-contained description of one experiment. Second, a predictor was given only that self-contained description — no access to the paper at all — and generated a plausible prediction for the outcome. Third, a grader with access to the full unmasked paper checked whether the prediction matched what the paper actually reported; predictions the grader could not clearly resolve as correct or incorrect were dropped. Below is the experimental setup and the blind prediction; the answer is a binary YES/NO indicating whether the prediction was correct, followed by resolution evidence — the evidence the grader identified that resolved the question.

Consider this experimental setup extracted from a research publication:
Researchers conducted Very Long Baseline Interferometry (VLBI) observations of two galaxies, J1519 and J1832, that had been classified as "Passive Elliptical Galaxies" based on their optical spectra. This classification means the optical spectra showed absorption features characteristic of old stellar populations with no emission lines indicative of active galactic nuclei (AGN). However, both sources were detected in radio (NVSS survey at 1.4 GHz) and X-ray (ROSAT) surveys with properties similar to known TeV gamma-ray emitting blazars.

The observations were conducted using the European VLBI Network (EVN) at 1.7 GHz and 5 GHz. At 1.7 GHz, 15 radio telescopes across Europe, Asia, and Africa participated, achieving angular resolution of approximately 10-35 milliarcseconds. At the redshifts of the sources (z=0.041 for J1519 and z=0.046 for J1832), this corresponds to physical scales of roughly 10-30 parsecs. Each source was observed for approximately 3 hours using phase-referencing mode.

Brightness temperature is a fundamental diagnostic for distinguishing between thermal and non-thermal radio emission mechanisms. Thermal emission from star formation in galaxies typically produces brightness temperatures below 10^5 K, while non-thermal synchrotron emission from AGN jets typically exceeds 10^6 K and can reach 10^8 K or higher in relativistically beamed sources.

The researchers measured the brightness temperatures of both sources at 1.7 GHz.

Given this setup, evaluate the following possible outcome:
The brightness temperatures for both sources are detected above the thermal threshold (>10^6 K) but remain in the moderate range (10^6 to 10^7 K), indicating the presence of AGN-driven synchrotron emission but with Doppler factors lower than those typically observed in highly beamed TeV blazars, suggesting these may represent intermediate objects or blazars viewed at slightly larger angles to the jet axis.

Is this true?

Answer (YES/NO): NO